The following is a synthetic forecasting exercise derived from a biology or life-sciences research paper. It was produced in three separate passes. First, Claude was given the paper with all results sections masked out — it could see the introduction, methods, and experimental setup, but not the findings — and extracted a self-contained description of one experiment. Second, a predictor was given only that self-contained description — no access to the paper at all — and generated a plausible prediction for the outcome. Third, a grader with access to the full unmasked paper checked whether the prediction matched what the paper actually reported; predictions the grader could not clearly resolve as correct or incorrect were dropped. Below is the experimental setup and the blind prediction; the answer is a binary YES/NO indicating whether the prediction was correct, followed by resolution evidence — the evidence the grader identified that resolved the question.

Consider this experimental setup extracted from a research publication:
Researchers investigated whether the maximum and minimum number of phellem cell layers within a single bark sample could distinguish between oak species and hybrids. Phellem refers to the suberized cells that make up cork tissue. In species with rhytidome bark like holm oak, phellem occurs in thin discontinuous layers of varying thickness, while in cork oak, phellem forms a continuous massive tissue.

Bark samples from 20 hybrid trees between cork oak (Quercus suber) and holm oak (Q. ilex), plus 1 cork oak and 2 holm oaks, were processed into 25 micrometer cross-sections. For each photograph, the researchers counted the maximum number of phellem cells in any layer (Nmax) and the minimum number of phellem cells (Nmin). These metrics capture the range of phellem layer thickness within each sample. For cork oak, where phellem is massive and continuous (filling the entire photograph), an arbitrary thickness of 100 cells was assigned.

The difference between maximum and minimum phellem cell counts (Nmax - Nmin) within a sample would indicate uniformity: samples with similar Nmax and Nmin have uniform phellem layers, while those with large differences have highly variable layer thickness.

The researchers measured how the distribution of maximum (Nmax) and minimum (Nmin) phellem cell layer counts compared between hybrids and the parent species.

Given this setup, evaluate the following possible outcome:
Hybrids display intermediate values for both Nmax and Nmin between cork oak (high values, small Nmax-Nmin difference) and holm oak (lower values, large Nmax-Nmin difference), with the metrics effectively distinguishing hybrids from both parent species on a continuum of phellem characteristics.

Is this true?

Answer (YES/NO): NO